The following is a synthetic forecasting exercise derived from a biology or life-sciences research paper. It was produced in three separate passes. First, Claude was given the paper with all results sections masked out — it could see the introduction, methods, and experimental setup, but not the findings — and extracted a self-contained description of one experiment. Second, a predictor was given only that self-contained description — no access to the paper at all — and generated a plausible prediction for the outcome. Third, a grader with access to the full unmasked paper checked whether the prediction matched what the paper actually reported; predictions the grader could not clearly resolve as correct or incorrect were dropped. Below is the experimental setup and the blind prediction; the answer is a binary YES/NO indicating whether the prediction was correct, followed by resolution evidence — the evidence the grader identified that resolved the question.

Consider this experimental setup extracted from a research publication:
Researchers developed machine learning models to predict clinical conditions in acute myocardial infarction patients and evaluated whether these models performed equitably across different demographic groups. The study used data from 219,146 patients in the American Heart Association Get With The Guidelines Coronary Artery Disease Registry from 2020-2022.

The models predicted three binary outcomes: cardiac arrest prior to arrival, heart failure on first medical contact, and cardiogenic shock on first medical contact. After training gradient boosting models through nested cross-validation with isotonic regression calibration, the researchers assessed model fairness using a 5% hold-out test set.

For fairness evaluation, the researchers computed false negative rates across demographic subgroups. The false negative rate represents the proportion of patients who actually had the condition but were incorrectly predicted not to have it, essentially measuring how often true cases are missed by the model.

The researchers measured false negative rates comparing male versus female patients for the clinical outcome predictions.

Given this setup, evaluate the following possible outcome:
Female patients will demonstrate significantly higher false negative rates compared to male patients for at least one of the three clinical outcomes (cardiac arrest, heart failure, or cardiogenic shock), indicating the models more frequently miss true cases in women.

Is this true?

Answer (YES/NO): YES